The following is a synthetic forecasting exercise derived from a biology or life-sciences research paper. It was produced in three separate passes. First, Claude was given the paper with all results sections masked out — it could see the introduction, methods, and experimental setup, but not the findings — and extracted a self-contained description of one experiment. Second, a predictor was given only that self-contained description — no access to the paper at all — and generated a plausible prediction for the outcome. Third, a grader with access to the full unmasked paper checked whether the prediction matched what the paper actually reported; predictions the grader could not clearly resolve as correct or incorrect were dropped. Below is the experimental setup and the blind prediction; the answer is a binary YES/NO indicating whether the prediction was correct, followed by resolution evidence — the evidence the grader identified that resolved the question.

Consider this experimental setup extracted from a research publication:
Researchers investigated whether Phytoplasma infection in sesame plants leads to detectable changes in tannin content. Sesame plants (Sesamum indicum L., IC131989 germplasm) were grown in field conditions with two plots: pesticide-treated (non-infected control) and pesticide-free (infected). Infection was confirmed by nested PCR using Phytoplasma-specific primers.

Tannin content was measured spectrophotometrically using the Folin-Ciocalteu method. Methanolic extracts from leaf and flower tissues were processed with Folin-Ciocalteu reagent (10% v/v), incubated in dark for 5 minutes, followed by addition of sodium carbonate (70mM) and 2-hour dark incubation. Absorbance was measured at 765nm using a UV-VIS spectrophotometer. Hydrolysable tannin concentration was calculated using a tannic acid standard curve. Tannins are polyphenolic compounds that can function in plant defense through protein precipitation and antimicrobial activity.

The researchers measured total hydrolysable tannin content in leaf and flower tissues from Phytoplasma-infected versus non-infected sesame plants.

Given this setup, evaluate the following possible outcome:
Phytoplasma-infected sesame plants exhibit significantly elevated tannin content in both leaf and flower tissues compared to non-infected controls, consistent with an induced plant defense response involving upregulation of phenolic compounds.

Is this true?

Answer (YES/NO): YES